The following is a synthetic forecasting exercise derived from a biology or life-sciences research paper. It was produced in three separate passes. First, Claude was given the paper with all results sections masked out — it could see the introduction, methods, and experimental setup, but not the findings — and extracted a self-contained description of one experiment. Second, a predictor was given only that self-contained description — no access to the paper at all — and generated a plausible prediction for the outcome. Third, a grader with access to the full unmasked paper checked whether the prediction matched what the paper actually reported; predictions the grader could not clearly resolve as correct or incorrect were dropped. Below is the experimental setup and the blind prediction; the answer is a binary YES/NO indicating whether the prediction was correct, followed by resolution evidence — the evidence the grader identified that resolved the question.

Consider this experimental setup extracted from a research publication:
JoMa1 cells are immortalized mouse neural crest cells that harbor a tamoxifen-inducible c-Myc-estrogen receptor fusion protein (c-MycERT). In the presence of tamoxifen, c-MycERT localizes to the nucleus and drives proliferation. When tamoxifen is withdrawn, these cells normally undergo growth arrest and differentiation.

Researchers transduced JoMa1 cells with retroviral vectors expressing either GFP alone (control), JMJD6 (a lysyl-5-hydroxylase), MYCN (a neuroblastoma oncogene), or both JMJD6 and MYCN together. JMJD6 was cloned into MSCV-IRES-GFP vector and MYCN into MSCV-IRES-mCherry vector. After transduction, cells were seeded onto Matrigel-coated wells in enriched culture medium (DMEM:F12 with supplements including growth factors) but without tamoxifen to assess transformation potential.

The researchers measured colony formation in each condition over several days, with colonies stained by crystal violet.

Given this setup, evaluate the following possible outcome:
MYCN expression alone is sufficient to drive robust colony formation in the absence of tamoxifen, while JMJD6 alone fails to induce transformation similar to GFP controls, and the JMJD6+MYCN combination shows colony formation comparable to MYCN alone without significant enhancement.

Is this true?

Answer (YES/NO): NO